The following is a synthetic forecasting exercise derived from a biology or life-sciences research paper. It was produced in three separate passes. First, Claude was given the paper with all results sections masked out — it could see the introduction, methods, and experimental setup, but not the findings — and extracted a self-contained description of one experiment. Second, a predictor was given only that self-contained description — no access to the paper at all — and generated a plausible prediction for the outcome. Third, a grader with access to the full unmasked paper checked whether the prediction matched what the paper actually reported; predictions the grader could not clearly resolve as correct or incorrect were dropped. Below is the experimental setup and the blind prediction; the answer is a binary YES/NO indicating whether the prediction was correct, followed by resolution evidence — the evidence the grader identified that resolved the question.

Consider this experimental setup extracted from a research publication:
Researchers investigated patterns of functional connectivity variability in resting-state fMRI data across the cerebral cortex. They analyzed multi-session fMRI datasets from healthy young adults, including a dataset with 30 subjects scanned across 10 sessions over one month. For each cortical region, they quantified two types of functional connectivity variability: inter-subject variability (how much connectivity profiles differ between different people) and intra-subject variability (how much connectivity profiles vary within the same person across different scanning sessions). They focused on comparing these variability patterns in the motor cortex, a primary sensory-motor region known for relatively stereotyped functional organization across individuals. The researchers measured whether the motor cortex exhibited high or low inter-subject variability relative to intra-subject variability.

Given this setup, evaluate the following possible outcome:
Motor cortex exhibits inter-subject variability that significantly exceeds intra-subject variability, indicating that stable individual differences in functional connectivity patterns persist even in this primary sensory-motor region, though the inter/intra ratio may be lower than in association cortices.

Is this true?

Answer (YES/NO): NO